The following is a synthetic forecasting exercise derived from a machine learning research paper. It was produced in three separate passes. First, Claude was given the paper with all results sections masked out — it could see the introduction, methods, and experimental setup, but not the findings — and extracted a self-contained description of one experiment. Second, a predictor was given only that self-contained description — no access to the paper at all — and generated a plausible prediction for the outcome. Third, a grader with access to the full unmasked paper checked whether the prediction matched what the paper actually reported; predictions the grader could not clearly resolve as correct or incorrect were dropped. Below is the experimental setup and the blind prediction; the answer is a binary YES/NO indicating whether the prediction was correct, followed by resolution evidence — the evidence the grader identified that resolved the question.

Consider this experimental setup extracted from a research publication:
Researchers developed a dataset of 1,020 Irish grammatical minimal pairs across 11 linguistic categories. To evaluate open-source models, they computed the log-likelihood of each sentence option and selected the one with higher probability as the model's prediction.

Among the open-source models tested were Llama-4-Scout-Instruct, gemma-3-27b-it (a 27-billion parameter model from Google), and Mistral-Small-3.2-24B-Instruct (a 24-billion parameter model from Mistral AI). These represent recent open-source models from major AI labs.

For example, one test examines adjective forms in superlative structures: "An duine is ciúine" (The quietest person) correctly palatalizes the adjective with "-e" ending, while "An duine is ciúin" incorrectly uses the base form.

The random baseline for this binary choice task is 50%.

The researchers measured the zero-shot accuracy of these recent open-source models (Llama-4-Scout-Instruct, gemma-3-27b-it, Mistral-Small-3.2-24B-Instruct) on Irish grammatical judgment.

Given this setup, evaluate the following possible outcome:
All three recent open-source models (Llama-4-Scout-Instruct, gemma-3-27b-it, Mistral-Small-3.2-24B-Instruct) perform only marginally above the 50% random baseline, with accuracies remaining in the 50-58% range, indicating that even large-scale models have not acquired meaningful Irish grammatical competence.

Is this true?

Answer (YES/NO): NO